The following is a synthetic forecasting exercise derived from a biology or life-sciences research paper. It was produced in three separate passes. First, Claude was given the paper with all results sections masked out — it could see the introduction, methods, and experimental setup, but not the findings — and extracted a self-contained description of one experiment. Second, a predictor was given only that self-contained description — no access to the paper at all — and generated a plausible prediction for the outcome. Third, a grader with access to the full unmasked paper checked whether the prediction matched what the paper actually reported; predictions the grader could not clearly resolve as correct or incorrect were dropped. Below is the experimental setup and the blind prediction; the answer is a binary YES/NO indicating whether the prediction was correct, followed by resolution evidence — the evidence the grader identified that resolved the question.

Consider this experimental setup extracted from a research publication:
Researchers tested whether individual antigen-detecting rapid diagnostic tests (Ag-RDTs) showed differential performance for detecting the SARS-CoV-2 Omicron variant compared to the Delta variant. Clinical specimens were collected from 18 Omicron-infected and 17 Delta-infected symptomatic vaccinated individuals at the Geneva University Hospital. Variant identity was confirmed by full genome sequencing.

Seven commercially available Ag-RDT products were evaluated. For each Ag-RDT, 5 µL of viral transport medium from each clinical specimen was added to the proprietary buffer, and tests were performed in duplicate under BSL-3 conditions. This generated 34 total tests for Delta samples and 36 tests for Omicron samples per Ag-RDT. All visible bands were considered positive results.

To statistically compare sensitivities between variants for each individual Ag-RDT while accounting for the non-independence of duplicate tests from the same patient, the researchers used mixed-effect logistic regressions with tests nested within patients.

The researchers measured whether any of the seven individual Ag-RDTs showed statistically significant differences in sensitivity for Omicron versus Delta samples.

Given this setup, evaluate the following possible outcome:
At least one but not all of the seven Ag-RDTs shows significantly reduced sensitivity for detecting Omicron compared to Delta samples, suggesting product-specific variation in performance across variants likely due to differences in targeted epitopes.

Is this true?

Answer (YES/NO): YES